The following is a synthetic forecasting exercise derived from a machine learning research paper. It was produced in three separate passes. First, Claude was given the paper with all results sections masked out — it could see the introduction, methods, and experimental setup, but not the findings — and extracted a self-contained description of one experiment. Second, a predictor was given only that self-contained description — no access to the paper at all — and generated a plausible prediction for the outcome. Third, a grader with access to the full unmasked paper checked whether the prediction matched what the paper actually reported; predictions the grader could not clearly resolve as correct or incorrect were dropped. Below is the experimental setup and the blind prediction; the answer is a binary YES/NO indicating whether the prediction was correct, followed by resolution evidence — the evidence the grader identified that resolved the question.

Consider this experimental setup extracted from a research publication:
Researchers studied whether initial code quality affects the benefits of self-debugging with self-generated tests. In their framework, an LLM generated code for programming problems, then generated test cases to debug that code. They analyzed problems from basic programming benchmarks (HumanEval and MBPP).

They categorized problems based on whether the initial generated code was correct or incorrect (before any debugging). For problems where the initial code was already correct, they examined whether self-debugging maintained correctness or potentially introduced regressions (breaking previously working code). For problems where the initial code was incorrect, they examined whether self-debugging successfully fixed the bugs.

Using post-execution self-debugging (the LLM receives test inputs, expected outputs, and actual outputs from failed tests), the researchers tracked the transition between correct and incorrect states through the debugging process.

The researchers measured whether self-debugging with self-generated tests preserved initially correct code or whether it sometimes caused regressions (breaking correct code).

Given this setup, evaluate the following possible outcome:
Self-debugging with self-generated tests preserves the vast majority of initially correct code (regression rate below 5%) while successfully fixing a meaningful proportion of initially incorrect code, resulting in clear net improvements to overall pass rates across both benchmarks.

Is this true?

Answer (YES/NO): NO